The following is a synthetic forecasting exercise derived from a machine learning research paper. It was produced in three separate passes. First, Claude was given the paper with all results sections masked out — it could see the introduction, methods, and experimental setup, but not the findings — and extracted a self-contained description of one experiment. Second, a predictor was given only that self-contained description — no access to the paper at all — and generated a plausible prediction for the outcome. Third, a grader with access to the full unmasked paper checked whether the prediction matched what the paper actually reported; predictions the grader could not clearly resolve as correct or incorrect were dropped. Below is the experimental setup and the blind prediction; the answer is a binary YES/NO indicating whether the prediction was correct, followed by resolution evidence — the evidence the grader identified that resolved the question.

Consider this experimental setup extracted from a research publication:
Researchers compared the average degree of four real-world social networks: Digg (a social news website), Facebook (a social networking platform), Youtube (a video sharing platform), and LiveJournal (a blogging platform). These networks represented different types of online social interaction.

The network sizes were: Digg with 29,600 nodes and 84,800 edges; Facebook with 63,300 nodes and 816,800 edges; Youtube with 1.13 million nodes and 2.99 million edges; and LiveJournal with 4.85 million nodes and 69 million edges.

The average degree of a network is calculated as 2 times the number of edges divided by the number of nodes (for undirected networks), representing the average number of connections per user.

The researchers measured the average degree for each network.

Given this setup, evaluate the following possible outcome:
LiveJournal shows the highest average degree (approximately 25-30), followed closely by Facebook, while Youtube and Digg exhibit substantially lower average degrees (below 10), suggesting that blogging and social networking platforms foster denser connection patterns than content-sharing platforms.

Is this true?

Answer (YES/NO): NO